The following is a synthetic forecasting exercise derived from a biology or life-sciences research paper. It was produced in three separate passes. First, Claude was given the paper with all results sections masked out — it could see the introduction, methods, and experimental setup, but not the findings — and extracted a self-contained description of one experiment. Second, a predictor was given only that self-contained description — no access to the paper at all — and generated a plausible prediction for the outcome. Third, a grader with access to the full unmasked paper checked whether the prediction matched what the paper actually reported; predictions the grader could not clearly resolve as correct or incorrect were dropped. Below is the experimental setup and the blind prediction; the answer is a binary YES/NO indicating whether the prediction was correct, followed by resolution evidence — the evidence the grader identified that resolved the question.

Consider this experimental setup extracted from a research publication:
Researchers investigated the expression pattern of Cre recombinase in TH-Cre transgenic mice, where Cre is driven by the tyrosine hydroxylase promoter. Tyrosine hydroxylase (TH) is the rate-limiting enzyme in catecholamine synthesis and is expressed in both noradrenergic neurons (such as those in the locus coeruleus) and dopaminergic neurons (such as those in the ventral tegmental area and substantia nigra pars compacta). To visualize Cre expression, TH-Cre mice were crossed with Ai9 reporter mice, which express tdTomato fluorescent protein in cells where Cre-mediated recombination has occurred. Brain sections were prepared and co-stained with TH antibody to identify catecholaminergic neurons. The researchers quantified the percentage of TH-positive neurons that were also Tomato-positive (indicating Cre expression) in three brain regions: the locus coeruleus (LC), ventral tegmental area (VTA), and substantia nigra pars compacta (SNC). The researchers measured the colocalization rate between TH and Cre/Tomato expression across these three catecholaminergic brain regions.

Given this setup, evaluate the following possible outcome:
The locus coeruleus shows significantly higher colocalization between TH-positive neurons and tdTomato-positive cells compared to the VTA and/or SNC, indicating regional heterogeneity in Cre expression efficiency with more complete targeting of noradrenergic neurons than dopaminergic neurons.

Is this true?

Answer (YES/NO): YES